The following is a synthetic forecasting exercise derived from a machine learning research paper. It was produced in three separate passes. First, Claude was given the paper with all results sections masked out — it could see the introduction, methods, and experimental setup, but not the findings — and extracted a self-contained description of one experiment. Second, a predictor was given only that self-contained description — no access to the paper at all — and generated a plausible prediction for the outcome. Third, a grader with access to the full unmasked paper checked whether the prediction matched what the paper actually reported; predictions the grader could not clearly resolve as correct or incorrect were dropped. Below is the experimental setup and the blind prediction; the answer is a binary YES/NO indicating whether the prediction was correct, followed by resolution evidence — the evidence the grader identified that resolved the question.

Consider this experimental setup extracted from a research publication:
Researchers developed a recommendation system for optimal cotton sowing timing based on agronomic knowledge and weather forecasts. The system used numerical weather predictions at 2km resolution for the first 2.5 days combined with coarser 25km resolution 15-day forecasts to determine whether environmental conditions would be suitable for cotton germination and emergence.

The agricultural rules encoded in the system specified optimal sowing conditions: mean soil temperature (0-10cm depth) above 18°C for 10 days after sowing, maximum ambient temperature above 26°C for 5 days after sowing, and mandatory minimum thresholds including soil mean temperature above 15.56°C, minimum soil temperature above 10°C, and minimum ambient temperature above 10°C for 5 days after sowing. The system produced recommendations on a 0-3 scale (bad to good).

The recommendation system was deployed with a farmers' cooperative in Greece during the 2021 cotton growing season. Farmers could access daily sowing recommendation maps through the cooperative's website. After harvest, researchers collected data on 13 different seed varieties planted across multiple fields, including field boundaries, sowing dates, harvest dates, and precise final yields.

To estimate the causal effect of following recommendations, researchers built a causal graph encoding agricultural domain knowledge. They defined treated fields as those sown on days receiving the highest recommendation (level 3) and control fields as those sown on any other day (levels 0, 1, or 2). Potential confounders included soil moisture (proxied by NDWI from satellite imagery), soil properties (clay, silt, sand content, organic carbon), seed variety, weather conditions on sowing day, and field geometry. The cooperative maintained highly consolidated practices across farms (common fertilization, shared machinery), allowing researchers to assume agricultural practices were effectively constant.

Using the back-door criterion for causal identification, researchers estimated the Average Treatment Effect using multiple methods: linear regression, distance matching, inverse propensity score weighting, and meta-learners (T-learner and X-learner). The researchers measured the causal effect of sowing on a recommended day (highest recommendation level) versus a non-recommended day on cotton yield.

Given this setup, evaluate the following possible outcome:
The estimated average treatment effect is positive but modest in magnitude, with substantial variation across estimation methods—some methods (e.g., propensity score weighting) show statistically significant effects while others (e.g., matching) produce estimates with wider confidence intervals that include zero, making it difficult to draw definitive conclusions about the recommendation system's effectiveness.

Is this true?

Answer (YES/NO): NO